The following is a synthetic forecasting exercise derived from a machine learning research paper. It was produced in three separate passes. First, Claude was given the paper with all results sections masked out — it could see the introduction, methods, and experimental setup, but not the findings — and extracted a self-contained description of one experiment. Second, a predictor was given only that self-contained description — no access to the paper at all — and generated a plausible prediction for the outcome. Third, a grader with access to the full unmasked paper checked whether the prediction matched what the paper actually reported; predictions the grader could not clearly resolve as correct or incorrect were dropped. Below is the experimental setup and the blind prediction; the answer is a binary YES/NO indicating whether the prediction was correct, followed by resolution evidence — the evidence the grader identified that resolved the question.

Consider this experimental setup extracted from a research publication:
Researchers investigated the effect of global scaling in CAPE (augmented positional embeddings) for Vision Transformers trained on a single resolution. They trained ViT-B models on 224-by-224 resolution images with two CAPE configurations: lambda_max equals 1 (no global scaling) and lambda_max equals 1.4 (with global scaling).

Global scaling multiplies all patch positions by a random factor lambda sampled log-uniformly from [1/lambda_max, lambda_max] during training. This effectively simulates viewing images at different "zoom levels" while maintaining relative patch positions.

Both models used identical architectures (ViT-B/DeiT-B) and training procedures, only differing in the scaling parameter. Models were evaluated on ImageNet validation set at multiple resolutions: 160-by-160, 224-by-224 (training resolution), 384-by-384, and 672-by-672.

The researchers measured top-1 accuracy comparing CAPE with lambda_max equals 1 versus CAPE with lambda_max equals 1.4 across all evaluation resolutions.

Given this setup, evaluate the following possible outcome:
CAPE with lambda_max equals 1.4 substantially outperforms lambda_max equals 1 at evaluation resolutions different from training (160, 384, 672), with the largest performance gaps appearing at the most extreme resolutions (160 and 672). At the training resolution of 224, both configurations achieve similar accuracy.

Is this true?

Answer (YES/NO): NO